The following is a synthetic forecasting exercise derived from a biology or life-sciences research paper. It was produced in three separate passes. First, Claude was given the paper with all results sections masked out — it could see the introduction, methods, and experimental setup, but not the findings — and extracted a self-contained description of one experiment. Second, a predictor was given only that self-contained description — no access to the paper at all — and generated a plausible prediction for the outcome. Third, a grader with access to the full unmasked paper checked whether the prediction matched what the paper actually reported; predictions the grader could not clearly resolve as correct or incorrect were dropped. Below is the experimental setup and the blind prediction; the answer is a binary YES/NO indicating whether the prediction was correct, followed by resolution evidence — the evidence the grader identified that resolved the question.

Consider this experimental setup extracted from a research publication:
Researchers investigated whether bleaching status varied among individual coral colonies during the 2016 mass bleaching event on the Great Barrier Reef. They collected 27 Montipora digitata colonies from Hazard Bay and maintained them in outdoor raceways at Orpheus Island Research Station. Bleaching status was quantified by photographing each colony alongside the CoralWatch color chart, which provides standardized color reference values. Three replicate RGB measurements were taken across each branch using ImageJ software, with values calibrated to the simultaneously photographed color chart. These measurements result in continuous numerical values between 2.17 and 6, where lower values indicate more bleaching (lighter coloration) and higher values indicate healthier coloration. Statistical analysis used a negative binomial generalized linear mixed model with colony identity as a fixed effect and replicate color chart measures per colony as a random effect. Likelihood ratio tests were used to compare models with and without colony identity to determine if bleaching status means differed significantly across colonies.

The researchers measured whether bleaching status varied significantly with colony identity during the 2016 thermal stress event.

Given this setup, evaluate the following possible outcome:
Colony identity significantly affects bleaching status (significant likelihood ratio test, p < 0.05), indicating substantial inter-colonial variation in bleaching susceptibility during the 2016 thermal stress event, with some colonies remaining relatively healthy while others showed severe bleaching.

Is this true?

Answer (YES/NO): NO